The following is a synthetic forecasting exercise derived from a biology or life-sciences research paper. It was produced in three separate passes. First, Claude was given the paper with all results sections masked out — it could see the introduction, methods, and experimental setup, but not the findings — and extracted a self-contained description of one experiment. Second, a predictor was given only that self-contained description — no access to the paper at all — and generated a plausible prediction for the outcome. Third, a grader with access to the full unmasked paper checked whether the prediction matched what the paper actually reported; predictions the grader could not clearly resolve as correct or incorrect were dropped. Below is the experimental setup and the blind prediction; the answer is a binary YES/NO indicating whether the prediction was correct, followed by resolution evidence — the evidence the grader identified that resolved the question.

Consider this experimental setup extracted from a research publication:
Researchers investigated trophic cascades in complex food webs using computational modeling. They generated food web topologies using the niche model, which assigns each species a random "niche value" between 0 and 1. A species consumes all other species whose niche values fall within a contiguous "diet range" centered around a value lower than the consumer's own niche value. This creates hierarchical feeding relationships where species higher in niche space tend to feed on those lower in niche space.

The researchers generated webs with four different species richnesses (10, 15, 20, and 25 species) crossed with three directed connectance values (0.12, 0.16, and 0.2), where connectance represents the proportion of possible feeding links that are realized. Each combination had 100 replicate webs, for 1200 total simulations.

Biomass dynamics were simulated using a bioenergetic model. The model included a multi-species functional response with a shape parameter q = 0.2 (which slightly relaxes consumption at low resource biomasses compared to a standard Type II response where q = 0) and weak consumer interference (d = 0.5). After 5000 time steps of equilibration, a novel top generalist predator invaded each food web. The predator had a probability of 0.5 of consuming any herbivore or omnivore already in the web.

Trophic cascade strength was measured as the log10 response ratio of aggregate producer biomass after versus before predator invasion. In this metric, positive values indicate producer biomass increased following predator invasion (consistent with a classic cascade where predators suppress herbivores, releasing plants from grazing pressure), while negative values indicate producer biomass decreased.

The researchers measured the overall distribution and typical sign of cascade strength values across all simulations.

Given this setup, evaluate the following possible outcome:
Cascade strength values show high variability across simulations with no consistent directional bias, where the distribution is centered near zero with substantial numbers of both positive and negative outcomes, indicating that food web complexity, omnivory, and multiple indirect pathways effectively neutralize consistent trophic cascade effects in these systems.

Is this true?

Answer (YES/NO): NO